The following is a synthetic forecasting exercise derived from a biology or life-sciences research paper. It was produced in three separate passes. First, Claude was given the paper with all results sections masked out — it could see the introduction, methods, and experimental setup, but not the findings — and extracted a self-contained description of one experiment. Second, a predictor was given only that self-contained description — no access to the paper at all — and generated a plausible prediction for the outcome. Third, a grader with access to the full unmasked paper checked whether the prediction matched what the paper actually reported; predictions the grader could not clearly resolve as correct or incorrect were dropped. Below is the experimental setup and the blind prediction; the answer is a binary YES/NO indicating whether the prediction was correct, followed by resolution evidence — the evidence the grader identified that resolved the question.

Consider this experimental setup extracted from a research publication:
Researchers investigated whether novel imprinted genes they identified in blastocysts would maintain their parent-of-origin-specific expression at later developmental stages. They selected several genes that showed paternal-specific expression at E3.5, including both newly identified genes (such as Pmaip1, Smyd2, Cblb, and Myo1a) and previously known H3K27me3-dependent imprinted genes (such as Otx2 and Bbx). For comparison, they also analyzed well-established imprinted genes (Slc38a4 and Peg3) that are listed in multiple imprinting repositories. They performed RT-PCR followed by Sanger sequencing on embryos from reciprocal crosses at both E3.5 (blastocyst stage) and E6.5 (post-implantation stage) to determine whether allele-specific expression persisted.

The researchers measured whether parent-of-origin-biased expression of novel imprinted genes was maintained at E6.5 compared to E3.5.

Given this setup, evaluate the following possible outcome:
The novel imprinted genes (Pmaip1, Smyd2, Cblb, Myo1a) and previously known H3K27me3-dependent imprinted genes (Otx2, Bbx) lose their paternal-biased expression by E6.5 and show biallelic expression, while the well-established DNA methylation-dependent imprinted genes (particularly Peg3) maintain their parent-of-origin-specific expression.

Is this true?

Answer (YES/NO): YES